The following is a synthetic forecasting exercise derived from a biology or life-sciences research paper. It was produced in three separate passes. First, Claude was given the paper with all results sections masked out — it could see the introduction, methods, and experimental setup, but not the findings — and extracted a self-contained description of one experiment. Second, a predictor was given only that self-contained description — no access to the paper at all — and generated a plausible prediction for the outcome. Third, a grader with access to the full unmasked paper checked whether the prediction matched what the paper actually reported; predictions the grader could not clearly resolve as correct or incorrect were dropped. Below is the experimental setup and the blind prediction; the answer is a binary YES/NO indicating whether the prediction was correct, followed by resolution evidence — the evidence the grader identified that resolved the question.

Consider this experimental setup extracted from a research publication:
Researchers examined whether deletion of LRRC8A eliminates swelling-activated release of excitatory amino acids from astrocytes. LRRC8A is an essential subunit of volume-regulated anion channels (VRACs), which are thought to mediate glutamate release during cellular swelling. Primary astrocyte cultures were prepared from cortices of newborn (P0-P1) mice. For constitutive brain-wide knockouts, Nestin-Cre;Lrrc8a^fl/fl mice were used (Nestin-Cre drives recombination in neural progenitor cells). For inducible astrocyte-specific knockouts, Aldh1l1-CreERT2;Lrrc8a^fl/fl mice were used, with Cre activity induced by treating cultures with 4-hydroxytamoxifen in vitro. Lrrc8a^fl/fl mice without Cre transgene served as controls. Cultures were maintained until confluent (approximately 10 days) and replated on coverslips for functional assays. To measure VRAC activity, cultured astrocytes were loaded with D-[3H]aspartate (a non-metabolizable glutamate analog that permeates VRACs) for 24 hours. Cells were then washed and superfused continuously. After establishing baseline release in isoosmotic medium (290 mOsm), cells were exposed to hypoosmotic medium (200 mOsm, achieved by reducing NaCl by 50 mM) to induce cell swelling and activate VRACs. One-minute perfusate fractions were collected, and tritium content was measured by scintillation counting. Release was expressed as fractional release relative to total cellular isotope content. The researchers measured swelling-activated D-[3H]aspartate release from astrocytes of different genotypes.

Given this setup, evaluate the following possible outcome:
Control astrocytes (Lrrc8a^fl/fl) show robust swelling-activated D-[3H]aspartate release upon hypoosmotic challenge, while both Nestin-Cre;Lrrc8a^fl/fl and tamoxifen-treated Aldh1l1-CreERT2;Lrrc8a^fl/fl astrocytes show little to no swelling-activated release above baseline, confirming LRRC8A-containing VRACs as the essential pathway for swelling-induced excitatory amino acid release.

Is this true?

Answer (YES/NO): NO